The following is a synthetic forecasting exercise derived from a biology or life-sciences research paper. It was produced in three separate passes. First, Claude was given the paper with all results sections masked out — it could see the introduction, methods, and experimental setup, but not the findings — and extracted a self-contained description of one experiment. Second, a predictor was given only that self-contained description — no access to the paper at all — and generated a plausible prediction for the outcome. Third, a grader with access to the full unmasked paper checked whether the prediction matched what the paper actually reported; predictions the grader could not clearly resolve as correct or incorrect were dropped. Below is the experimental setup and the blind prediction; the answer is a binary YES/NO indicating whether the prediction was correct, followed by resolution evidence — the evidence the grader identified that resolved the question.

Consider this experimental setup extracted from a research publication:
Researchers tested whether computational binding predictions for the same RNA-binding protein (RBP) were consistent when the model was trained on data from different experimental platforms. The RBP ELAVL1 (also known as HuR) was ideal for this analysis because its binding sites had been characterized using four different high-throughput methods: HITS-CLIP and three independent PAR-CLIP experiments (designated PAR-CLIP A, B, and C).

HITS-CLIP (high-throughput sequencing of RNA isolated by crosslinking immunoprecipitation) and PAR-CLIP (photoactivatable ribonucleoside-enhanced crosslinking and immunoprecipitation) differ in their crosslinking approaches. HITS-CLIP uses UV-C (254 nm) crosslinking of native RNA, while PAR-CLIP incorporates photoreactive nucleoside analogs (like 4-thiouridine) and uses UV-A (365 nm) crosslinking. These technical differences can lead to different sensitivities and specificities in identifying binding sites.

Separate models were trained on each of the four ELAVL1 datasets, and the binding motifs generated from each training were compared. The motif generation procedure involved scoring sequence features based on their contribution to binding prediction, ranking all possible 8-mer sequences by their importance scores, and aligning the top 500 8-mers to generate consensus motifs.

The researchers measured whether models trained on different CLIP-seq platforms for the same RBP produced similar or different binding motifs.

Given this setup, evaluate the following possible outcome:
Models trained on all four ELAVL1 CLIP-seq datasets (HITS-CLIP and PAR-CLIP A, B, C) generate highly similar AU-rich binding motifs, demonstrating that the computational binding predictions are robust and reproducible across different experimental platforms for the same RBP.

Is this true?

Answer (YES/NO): YES